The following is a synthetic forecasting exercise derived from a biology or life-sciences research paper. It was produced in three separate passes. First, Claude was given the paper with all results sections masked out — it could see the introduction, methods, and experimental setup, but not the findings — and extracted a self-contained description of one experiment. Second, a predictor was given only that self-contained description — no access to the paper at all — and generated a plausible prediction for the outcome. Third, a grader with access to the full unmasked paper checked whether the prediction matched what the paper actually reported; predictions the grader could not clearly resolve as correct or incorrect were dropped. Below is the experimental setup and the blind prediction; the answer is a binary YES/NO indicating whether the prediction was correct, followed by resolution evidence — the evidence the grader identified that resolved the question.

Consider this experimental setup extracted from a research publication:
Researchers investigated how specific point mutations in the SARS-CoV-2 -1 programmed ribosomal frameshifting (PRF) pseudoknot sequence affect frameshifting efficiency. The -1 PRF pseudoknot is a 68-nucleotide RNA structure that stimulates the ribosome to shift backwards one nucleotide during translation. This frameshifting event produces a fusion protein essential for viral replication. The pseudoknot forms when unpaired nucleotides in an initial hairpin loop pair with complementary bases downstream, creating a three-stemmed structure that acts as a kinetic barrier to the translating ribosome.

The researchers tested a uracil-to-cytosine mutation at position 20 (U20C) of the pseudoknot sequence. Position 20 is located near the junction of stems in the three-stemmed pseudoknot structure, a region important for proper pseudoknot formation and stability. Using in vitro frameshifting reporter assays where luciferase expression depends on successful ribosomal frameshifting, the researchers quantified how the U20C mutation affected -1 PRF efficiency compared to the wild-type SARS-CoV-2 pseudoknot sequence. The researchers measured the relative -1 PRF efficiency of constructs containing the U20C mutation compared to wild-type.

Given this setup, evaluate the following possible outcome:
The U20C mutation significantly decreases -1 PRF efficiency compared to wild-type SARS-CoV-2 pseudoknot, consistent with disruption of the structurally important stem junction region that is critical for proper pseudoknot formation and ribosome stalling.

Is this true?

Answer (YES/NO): YES